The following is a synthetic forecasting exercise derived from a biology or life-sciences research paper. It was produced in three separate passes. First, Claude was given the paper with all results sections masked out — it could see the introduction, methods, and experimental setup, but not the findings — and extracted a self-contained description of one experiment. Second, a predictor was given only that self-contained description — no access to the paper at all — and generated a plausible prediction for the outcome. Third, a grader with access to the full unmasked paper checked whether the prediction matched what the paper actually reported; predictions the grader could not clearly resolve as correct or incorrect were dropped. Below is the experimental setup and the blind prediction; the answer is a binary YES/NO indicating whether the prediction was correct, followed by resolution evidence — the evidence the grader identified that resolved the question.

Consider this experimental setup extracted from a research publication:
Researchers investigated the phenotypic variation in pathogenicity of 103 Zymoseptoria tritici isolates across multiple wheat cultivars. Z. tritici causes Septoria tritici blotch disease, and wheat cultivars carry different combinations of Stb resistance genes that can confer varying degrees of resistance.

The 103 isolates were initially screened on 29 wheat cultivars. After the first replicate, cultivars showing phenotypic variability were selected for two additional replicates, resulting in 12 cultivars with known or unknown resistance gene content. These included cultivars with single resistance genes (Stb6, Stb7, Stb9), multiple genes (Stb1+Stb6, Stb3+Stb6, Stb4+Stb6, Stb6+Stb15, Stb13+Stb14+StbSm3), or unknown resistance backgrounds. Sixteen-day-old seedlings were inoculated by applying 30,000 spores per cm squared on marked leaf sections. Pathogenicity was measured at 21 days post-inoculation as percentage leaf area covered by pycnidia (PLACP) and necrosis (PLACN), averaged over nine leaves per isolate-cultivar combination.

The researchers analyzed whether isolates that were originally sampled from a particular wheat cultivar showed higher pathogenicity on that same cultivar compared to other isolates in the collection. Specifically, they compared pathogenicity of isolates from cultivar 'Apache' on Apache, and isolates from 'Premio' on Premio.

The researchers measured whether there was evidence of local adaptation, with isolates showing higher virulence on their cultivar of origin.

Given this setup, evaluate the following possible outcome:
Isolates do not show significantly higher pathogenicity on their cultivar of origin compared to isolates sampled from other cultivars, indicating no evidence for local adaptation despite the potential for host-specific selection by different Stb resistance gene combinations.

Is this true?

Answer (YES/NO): YES